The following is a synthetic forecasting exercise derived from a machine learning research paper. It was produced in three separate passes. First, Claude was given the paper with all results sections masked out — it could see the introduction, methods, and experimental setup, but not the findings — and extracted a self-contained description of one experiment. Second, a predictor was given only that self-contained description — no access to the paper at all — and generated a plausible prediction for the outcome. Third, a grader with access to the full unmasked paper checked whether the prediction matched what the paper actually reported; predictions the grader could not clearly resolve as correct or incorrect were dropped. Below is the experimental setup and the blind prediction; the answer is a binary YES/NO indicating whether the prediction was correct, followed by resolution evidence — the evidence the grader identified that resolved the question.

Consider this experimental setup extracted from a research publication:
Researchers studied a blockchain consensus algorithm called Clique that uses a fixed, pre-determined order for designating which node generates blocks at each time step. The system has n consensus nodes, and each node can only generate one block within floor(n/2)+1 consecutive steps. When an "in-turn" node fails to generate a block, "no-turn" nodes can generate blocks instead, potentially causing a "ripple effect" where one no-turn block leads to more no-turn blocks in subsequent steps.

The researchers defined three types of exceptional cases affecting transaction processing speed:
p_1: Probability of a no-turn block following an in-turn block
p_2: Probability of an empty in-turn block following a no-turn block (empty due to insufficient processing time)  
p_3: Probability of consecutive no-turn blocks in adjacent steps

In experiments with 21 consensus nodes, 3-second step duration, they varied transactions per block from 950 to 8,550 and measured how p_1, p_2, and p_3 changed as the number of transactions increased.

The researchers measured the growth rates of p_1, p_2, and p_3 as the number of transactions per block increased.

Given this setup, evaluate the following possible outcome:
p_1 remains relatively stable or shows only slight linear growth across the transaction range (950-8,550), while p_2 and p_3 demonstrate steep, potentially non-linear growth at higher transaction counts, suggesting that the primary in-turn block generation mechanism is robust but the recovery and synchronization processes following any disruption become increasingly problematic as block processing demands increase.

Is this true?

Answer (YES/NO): NO